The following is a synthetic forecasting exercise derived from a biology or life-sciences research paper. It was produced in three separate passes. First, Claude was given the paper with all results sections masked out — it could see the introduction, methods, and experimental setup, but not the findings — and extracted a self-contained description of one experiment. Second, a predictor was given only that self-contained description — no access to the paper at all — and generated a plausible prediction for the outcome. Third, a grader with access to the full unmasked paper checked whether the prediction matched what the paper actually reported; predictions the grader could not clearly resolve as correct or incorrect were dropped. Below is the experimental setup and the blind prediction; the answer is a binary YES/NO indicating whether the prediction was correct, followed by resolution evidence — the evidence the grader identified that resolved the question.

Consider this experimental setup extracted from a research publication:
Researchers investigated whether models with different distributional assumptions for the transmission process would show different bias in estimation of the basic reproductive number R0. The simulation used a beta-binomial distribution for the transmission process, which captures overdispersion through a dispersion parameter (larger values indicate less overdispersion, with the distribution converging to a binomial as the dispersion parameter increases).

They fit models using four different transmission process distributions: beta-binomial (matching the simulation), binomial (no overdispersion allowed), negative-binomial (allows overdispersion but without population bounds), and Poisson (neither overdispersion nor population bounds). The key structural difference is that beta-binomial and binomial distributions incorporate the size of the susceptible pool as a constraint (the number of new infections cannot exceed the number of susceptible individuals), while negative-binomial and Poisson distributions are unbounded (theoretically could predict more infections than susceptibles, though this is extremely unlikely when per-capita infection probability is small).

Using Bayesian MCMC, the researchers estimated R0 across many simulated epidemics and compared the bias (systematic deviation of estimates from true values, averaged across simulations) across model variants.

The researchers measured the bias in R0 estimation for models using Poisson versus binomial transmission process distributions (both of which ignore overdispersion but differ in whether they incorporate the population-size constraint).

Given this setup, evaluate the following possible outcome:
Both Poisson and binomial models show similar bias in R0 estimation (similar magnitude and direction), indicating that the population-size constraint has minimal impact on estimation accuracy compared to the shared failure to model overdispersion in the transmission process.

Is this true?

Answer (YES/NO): YES